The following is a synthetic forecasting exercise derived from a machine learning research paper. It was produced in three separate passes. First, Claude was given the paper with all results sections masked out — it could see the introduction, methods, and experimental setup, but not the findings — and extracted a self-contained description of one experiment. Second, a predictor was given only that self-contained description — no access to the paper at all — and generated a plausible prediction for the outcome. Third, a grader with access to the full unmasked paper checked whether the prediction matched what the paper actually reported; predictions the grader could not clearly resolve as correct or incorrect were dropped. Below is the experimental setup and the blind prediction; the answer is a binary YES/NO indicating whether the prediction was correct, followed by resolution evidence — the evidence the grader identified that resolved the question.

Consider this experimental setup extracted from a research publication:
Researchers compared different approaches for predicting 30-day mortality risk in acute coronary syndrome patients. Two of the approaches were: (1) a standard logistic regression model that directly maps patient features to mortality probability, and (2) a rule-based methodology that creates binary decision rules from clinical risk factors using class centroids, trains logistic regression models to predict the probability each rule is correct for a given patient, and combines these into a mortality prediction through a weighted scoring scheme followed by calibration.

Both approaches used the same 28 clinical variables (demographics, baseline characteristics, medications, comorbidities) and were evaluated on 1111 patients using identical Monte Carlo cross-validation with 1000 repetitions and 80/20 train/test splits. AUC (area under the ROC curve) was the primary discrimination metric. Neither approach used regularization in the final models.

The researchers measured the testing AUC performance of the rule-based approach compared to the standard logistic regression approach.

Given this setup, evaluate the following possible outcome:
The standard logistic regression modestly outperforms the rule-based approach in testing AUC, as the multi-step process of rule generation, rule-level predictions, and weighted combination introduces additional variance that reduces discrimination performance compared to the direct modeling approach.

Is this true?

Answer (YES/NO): YES